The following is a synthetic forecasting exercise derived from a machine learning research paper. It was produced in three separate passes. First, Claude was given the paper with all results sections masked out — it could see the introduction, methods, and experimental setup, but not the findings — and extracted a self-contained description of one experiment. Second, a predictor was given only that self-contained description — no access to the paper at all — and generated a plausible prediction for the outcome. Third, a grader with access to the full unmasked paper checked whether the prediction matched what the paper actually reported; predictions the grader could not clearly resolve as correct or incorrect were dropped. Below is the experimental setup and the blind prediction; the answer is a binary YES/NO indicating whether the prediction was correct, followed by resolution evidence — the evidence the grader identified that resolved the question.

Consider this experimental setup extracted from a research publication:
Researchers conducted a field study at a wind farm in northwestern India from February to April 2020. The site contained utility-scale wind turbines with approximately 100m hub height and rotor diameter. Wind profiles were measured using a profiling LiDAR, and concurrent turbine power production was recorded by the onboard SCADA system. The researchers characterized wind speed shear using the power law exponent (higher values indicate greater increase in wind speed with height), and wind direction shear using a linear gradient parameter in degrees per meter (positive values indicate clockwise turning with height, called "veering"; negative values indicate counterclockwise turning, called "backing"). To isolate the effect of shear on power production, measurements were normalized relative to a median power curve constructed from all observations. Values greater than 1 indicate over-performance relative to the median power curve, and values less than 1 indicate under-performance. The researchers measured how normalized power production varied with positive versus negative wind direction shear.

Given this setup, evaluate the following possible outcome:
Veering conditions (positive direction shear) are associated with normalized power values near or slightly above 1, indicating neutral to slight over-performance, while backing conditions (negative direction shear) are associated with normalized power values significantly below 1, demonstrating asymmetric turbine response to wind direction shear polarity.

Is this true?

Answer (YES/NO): NO